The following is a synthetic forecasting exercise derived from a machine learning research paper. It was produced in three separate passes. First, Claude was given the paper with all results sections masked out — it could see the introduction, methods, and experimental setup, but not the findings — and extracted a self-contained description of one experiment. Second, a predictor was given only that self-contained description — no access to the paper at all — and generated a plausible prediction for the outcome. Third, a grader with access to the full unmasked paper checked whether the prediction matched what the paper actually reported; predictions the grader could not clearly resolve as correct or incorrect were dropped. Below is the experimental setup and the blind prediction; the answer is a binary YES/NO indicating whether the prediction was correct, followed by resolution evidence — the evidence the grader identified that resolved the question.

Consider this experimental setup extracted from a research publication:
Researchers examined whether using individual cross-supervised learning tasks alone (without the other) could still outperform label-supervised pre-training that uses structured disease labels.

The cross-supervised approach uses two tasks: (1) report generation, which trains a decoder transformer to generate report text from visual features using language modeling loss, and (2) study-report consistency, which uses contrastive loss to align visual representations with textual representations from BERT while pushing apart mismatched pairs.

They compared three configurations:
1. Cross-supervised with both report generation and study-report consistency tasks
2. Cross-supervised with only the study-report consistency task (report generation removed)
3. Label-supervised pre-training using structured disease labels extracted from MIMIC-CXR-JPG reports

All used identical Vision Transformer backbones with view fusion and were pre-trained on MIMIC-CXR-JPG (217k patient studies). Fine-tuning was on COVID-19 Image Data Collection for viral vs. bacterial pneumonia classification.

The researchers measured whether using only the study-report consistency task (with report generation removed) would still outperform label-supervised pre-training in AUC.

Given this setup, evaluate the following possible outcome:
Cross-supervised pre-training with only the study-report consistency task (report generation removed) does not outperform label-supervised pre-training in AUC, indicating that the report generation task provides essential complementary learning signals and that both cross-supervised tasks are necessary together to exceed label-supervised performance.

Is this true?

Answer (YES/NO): NO